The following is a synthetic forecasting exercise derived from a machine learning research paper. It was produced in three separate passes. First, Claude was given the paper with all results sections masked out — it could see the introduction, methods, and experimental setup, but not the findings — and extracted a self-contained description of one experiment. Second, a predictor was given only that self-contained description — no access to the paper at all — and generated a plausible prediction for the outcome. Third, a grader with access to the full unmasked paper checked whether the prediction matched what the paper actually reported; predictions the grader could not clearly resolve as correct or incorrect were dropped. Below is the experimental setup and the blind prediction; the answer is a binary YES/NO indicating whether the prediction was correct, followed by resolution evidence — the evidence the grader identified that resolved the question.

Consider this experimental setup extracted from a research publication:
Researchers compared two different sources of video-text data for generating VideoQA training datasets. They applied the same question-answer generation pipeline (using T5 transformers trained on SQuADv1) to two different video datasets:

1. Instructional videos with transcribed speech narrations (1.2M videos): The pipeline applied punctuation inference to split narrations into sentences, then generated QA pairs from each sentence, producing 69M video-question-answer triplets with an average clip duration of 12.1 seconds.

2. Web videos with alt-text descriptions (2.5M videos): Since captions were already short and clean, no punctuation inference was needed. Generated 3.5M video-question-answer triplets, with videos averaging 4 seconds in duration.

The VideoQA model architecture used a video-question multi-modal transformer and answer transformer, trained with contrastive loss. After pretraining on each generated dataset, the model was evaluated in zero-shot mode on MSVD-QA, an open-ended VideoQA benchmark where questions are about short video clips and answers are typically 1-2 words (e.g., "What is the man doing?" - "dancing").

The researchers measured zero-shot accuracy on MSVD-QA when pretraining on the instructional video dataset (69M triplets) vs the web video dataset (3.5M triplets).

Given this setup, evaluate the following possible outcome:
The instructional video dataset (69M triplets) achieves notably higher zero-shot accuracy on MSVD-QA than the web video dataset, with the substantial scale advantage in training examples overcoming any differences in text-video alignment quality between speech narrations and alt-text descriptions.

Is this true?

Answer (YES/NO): NO